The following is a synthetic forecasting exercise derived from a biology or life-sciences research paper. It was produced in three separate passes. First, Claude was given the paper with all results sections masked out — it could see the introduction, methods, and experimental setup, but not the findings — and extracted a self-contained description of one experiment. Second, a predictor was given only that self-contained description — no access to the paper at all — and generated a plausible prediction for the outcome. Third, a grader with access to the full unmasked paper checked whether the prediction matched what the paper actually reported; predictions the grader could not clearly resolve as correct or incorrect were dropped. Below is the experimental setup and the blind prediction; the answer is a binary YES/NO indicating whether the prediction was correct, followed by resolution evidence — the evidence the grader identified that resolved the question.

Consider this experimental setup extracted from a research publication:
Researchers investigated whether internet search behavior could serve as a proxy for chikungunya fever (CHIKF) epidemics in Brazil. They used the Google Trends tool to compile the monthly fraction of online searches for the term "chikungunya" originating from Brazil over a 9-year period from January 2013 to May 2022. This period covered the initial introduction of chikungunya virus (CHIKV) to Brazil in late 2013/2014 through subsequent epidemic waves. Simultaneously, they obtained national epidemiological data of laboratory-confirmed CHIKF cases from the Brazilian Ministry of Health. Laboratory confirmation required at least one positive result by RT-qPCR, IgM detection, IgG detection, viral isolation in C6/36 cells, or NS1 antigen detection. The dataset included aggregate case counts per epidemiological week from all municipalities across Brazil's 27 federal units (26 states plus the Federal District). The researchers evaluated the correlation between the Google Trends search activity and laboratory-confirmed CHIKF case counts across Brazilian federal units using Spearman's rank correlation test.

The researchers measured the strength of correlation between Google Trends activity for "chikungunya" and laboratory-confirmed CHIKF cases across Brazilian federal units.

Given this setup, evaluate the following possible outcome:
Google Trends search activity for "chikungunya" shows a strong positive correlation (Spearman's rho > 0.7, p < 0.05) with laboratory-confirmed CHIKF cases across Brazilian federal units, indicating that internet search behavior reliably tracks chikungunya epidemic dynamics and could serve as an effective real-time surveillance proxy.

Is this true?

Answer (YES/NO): YES